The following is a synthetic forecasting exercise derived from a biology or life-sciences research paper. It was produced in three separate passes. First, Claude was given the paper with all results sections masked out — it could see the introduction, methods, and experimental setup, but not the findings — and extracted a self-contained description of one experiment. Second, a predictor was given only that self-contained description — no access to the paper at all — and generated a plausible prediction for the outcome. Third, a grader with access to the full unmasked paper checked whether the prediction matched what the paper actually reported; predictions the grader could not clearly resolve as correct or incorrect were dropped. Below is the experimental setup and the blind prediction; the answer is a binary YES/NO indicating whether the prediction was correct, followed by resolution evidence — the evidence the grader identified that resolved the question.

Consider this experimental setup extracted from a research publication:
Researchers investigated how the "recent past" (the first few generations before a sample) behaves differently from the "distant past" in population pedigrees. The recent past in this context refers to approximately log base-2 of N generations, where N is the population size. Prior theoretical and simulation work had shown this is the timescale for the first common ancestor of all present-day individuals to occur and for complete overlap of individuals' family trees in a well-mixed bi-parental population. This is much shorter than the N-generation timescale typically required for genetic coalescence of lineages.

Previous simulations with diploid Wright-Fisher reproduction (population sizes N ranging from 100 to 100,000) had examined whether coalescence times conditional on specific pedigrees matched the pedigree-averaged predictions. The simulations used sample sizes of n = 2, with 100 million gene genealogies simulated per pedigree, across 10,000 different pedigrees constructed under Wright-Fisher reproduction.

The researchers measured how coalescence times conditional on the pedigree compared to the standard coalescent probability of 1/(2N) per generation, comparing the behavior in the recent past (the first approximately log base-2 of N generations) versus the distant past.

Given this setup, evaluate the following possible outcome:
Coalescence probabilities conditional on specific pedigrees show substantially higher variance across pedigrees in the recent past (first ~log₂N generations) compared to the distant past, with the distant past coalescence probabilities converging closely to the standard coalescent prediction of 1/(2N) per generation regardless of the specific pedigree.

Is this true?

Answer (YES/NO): YES